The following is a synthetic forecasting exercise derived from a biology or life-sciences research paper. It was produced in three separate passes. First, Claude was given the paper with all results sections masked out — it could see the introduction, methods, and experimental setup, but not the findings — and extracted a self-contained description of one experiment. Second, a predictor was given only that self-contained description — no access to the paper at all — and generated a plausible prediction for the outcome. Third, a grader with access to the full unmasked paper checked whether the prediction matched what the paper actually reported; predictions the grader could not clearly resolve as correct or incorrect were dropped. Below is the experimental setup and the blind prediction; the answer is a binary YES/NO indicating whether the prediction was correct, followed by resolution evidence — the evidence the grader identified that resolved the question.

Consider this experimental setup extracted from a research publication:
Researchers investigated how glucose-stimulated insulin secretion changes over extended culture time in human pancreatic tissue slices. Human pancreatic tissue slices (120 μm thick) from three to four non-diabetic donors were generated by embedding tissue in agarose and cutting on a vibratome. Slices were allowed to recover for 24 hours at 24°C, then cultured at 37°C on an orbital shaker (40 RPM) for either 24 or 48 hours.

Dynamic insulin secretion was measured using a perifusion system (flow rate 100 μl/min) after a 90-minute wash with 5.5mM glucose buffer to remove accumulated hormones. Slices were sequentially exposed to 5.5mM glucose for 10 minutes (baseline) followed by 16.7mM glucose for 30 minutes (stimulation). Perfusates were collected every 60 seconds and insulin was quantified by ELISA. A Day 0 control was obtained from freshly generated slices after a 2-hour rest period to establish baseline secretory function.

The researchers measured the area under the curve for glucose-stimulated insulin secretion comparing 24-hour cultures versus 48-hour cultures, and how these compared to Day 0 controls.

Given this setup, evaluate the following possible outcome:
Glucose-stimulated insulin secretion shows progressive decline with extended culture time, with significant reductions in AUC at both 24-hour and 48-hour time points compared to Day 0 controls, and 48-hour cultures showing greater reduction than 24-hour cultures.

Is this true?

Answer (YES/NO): NO